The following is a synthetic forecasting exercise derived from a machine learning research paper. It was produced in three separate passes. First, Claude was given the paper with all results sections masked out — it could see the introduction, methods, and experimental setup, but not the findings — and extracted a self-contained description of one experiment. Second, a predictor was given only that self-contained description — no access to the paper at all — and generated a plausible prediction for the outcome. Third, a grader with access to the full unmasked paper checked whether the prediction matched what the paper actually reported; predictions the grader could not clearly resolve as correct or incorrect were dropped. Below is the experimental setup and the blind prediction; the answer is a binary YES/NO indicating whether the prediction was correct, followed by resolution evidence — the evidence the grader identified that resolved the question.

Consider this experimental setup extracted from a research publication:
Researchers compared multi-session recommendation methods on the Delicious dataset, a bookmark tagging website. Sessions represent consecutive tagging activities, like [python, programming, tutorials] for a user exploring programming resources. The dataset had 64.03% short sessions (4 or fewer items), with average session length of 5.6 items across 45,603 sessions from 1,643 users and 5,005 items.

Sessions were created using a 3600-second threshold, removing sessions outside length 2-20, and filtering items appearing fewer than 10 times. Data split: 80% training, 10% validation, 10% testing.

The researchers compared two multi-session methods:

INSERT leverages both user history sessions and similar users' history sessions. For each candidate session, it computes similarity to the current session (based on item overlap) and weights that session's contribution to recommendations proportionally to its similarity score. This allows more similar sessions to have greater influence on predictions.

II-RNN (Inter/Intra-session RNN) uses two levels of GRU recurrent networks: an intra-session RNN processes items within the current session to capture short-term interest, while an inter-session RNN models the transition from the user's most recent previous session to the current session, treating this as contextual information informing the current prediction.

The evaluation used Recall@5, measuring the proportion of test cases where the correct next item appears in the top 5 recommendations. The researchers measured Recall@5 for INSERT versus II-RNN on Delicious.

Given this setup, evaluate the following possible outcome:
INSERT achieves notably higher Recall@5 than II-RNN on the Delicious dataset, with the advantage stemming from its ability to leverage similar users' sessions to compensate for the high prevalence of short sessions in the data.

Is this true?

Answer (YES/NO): YES